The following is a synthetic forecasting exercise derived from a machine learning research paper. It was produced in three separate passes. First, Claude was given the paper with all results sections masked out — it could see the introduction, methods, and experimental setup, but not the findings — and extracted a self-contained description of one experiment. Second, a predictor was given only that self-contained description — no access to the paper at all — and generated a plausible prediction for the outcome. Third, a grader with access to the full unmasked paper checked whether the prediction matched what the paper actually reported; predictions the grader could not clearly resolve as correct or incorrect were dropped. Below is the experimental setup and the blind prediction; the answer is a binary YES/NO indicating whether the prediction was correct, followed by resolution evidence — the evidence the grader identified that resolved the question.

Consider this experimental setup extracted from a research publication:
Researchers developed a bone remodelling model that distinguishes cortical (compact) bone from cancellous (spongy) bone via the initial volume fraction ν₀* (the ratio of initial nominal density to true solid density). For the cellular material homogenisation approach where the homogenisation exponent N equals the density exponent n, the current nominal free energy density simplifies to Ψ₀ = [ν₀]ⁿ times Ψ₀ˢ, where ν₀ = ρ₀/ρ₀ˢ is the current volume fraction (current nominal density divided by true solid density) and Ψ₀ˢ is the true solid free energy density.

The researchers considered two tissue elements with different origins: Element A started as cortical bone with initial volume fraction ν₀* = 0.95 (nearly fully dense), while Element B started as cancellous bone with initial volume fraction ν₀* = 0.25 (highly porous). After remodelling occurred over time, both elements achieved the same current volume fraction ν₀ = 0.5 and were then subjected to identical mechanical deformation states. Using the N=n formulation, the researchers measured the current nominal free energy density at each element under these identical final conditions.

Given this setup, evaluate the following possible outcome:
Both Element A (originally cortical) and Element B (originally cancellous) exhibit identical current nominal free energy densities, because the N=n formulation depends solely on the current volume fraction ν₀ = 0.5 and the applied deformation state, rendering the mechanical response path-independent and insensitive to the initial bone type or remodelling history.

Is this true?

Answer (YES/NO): YES